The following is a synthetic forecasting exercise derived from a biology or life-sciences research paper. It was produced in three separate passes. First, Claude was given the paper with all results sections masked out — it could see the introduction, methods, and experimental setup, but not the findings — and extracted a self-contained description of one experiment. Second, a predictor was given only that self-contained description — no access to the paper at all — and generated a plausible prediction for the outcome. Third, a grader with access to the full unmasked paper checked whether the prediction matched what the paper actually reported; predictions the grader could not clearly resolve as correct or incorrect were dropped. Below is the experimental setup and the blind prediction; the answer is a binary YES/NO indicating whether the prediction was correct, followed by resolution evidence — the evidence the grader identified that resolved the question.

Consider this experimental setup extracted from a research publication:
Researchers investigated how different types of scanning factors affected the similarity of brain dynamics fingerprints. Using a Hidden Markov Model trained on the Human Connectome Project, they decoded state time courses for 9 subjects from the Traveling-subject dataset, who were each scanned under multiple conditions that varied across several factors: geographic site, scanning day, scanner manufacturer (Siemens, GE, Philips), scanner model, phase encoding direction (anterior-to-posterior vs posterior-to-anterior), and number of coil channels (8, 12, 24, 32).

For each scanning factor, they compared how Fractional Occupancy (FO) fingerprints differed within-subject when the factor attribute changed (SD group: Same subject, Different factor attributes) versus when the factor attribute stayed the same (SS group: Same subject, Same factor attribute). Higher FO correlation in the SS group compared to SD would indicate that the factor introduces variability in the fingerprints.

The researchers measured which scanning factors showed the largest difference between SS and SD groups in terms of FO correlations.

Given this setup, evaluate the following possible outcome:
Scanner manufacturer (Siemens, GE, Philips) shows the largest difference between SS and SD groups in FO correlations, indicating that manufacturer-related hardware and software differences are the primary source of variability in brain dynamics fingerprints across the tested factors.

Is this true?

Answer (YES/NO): NO